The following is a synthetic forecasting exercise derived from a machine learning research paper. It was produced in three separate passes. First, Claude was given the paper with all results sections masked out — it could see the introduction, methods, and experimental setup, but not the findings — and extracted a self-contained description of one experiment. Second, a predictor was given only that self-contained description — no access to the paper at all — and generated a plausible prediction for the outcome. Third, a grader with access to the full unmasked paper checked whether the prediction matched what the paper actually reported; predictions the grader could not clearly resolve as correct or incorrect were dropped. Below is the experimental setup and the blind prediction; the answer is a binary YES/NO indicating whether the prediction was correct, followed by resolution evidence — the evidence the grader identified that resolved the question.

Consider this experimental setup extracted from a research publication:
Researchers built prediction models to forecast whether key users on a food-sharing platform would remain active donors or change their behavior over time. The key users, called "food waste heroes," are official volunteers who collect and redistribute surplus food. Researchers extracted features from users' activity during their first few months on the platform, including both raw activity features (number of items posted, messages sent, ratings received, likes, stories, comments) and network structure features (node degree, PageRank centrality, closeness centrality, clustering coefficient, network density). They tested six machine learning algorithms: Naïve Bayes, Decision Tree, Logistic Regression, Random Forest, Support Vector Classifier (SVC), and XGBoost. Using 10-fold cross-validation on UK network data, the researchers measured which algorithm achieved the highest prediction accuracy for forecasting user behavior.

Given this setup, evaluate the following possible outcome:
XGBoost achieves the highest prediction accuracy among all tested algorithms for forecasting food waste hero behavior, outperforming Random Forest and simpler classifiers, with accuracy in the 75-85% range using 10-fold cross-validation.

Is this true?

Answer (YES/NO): NO